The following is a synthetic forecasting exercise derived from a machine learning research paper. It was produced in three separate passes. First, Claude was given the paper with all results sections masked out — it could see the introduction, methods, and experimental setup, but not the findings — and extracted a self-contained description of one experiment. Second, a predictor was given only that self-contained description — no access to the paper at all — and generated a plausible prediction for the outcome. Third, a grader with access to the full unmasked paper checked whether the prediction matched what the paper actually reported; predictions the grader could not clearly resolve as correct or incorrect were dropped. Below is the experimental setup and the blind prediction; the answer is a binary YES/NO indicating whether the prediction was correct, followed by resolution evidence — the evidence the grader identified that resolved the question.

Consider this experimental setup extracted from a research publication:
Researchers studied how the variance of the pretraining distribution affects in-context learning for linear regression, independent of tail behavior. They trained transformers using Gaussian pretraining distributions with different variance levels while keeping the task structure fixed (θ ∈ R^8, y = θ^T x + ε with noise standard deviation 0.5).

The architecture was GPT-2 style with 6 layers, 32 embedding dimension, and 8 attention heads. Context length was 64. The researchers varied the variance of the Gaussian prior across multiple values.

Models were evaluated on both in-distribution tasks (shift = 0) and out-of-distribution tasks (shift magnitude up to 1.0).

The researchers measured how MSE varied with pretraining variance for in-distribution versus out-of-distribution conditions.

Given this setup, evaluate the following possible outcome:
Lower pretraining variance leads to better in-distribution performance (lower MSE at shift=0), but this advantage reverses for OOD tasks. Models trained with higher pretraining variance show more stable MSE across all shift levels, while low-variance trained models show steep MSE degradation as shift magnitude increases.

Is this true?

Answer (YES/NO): NO